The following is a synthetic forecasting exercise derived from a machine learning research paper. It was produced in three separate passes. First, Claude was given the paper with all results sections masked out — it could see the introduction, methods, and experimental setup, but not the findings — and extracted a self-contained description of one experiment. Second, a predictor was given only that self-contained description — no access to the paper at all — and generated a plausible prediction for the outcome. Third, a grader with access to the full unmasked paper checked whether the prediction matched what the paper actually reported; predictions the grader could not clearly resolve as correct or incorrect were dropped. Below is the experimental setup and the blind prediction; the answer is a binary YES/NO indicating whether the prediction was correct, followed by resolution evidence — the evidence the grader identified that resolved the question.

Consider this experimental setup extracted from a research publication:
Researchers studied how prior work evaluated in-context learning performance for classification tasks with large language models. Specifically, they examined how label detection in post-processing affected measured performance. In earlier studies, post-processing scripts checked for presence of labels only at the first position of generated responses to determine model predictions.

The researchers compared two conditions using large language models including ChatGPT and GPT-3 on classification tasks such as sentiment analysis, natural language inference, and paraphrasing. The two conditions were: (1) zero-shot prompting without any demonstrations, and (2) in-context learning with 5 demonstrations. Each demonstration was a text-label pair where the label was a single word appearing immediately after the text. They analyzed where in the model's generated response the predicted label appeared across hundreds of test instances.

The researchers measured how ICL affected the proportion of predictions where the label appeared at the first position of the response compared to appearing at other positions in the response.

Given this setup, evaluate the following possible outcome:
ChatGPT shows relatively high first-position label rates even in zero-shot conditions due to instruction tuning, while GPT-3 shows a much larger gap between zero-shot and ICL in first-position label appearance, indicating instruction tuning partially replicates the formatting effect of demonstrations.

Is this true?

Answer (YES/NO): NO